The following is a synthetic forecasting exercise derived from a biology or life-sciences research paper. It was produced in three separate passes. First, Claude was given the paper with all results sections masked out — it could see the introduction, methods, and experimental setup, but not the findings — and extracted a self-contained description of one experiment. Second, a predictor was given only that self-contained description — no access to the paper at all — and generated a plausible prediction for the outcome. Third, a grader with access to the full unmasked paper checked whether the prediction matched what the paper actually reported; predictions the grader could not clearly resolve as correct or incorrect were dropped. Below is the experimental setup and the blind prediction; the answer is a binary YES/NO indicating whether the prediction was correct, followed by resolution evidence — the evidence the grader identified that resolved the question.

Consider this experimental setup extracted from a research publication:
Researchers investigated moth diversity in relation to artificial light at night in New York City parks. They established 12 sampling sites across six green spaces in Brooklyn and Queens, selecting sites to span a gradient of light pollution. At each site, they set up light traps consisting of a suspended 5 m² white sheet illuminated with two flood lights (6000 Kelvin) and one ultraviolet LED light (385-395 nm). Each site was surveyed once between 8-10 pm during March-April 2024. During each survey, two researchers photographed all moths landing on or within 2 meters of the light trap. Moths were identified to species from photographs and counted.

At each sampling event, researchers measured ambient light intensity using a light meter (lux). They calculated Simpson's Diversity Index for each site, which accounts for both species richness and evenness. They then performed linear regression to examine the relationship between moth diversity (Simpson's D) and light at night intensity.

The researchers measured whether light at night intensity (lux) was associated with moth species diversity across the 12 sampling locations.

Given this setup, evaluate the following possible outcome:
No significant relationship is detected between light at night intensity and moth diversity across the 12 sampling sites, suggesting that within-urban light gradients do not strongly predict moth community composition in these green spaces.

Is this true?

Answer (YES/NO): NO